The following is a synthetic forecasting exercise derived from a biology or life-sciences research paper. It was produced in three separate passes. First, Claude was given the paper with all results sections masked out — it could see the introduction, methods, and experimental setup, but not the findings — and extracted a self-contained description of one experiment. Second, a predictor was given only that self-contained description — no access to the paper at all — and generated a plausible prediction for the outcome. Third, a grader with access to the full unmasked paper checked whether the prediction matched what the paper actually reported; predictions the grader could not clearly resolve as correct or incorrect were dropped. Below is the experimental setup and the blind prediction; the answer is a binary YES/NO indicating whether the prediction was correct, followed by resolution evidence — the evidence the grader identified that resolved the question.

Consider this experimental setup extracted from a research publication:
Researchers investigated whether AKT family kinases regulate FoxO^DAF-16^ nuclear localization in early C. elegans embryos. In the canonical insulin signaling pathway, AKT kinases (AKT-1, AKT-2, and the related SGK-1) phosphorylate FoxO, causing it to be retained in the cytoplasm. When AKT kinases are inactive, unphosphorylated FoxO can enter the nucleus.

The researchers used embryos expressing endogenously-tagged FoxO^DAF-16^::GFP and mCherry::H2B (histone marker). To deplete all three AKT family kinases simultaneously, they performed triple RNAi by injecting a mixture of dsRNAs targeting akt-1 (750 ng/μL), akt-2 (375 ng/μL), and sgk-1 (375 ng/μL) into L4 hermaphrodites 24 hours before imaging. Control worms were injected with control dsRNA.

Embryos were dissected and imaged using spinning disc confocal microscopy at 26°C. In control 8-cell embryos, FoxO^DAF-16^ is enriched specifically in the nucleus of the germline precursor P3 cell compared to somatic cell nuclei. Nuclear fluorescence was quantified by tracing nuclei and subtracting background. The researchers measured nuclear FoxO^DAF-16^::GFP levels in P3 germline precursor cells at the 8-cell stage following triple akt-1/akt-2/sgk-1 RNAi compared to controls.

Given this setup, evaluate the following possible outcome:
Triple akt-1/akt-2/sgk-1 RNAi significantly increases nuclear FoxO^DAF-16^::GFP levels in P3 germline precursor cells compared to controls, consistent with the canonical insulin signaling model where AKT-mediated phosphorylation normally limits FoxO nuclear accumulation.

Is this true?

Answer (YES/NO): NO